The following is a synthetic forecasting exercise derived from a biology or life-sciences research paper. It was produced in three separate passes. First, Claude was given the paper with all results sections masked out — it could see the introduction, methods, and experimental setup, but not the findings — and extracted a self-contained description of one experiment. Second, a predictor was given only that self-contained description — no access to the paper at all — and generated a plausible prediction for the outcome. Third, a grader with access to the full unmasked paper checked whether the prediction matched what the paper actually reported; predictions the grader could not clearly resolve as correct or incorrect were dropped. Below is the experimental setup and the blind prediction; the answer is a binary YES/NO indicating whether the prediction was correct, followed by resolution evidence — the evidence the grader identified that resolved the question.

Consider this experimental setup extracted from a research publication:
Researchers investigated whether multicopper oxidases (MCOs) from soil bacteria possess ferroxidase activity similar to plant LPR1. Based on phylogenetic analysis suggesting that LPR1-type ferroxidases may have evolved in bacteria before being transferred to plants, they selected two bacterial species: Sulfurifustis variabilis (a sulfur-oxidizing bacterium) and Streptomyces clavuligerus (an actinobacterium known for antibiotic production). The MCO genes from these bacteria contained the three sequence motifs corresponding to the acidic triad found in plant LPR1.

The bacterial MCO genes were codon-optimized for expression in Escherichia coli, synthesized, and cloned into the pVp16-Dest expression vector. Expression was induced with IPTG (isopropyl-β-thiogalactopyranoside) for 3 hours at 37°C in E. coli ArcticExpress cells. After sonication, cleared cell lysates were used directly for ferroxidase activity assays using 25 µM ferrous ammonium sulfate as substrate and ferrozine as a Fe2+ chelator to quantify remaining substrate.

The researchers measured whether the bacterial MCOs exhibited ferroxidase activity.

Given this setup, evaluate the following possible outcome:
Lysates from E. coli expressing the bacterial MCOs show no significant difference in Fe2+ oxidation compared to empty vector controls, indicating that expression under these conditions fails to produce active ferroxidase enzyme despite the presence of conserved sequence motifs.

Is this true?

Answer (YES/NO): NO